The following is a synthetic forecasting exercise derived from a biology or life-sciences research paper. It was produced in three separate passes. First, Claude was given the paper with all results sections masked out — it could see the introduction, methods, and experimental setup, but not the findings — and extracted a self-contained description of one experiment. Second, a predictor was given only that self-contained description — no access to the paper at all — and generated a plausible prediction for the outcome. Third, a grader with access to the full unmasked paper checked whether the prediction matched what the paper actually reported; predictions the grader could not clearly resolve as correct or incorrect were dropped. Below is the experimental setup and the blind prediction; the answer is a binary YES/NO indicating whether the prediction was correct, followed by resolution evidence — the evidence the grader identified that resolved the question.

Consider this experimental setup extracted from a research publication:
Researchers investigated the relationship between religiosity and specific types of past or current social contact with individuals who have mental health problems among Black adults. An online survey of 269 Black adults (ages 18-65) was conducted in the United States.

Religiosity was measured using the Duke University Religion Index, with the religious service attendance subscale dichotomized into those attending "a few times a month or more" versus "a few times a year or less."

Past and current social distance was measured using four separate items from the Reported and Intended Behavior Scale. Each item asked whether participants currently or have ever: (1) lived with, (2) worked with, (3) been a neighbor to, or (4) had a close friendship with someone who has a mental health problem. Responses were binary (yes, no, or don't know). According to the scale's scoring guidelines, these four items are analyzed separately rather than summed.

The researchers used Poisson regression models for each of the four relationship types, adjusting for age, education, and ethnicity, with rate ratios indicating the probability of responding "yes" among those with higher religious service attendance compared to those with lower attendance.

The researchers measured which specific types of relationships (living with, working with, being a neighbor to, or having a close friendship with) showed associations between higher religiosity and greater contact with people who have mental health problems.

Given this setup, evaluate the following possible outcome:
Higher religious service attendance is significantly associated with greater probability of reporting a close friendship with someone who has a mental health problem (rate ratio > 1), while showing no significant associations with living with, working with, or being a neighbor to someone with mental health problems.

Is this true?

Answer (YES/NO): NO